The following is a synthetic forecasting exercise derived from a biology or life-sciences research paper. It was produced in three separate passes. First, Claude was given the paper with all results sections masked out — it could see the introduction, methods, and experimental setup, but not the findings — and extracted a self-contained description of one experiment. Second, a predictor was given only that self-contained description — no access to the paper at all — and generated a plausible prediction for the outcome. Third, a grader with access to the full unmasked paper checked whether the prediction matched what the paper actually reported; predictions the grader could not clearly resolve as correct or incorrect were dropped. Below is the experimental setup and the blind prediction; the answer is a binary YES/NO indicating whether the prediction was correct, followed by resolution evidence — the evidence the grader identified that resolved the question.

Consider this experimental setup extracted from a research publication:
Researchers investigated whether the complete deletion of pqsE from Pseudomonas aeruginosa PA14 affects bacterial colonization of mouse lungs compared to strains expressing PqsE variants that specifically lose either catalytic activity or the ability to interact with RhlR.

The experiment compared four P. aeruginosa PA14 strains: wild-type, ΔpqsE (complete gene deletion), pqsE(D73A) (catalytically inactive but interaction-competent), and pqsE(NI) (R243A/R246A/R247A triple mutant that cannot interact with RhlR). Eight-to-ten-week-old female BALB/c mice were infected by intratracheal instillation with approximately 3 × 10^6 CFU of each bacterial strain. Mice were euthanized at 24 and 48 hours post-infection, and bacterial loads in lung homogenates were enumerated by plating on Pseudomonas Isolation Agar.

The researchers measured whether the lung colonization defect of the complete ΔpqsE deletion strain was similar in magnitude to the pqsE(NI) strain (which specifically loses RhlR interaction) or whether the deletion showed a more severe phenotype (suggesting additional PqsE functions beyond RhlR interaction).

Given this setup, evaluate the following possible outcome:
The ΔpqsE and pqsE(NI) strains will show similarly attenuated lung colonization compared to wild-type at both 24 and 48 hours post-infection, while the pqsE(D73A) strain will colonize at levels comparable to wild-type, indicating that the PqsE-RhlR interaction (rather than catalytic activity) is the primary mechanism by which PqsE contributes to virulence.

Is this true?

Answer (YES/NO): NO